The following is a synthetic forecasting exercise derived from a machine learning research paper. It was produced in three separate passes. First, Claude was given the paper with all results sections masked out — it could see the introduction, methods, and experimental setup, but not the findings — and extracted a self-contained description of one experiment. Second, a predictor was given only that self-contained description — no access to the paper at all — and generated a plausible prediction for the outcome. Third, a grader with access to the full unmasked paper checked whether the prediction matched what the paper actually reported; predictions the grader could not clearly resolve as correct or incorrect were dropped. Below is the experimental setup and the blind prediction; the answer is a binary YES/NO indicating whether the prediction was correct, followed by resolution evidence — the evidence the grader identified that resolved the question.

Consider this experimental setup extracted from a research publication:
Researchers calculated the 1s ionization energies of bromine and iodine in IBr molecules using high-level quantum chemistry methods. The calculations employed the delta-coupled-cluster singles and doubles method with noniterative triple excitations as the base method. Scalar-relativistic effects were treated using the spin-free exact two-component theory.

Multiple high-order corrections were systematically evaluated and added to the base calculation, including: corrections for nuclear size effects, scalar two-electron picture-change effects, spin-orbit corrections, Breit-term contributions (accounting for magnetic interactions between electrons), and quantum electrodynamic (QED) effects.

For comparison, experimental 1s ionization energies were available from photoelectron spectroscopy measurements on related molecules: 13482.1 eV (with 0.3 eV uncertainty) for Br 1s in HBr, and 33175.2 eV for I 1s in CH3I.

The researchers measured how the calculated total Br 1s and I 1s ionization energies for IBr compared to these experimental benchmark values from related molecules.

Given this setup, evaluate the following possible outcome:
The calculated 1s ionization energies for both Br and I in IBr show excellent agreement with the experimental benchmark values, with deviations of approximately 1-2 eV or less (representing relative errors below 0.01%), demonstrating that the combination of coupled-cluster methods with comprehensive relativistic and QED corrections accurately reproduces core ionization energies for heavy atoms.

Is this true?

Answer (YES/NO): NO